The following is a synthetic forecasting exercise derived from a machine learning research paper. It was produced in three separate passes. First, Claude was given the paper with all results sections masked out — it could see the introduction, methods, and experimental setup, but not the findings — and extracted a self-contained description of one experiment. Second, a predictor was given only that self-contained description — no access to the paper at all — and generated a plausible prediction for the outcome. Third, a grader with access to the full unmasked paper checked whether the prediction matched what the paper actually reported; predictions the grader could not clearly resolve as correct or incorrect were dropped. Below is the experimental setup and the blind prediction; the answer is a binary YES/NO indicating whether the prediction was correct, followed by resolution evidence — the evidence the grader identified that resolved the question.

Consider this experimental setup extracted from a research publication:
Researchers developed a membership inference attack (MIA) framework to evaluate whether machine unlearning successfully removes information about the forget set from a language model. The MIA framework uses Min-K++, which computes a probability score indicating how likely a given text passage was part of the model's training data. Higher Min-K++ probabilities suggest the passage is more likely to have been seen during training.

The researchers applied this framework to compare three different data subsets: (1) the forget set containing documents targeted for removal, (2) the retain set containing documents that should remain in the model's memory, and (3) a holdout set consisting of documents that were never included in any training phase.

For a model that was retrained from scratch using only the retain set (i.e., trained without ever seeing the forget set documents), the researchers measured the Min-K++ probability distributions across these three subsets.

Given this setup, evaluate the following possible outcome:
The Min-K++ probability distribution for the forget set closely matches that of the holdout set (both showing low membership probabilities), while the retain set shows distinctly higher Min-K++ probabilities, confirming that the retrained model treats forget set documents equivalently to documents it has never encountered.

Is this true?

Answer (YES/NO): NO